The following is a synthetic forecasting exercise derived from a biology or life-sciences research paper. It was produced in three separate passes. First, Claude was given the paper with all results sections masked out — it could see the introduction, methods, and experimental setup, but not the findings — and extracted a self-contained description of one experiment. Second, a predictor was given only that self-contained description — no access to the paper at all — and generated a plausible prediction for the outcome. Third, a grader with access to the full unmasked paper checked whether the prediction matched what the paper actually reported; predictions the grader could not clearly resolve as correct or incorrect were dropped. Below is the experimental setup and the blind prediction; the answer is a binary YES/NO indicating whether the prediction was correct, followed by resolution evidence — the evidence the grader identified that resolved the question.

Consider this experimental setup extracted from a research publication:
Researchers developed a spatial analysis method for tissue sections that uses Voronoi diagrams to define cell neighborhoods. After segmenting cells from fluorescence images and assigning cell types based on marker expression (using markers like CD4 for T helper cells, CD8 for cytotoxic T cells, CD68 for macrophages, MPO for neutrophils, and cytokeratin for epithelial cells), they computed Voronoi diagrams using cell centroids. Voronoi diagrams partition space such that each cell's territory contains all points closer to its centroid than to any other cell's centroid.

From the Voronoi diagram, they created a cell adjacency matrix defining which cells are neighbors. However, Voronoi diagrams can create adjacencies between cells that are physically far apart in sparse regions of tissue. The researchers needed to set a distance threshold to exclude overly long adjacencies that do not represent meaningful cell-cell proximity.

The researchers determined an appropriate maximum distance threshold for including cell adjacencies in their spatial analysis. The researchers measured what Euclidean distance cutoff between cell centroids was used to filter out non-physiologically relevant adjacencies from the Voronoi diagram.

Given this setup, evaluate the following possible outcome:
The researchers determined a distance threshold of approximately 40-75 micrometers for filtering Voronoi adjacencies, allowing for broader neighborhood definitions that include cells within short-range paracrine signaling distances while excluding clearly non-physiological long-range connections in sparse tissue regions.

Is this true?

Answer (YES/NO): NO